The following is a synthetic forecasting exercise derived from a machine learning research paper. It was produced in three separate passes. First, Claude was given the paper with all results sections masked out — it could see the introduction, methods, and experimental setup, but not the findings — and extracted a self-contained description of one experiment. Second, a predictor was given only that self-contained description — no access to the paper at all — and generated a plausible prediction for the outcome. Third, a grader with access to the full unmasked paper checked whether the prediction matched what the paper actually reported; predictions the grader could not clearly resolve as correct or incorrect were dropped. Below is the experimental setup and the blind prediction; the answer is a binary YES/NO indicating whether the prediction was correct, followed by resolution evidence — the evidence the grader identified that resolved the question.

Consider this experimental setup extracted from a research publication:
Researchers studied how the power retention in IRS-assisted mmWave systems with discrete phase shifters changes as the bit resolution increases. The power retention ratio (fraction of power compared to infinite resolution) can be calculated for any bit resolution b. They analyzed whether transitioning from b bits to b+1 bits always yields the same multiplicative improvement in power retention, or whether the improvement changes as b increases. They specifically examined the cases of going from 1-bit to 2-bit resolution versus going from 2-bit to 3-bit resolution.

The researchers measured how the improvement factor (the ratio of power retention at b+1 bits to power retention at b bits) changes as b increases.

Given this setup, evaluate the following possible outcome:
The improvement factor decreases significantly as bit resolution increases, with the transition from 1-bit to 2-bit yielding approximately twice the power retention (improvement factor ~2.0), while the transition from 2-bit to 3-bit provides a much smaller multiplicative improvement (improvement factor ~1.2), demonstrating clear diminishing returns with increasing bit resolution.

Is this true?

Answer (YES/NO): YES